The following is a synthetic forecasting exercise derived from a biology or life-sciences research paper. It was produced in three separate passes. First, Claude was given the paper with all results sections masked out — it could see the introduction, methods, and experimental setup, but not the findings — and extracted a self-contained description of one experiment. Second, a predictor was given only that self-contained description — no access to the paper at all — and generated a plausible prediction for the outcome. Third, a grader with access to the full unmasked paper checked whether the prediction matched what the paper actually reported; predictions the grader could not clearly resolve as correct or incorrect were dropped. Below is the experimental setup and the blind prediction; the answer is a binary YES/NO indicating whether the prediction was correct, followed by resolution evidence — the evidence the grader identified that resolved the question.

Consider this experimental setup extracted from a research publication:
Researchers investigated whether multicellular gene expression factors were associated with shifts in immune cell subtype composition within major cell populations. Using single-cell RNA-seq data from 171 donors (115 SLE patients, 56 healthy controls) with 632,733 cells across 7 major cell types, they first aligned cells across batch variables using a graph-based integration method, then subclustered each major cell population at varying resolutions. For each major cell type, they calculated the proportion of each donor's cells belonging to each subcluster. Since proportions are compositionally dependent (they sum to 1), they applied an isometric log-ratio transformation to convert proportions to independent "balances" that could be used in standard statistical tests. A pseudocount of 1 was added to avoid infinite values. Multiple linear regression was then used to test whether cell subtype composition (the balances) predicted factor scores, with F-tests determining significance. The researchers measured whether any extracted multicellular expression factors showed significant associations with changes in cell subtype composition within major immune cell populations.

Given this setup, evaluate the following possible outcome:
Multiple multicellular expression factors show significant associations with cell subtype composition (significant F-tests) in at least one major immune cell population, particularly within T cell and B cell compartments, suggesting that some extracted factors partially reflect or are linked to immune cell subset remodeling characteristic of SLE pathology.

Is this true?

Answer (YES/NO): YES